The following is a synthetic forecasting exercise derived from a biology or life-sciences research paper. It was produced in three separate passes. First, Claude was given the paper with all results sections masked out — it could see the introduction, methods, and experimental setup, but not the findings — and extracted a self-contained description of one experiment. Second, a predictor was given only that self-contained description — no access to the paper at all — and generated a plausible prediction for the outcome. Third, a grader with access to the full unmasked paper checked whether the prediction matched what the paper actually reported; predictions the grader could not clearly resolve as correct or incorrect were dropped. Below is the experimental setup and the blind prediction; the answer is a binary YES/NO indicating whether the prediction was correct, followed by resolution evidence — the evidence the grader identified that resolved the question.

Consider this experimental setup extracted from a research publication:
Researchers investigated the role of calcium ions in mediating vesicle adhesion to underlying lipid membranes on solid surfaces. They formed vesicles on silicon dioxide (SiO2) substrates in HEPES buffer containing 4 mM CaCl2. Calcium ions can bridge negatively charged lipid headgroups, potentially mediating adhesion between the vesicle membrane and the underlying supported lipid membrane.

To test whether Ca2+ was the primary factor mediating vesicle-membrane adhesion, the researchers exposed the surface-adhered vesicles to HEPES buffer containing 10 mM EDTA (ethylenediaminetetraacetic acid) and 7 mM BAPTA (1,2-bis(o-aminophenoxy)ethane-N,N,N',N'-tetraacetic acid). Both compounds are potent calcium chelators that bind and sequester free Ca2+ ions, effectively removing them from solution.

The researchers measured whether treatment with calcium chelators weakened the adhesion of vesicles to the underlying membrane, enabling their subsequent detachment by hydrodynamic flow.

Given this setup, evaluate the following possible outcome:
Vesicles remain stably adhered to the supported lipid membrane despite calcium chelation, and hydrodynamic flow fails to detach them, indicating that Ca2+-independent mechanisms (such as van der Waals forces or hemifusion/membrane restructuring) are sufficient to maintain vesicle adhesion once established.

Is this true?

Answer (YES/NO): NO